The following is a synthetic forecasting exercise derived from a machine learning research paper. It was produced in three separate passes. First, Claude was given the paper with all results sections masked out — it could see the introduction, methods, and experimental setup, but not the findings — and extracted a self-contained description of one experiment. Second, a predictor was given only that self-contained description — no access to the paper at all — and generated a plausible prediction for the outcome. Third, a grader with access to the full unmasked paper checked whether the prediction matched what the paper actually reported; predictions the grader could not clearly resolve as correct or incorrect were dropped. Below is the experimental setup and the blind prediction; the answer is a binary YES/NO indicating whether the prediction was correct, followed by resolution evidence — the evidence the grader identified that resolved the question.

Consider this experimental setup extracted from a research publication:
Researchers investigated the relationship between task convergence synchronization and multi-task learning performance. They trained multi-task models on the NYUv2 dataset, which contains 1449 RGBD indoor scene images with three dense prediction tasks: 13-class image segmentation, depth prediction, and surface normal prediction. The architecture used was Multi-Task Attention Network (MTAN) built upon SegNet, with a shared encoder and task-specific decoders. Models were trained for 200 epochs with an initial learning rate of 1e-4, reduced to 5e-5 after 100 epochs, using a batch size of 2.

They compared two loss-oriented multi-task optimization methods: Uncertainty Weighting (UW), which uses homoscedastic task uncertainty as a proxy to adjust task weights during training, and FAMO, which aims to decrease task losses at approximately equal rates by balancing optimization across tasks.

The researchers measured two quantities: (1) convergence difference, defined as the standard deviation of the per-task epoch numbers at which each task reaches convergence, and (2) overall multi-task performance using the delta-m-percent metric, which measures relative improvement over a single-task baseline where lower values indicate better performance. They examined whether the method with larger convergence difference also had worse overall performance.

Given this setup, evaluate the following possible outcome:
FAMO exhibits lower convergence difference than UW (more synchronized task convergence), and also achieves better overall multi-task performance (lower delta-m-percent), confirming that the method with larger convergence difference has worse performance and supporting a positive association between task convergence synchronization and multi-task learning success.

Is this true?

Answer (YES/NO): YES